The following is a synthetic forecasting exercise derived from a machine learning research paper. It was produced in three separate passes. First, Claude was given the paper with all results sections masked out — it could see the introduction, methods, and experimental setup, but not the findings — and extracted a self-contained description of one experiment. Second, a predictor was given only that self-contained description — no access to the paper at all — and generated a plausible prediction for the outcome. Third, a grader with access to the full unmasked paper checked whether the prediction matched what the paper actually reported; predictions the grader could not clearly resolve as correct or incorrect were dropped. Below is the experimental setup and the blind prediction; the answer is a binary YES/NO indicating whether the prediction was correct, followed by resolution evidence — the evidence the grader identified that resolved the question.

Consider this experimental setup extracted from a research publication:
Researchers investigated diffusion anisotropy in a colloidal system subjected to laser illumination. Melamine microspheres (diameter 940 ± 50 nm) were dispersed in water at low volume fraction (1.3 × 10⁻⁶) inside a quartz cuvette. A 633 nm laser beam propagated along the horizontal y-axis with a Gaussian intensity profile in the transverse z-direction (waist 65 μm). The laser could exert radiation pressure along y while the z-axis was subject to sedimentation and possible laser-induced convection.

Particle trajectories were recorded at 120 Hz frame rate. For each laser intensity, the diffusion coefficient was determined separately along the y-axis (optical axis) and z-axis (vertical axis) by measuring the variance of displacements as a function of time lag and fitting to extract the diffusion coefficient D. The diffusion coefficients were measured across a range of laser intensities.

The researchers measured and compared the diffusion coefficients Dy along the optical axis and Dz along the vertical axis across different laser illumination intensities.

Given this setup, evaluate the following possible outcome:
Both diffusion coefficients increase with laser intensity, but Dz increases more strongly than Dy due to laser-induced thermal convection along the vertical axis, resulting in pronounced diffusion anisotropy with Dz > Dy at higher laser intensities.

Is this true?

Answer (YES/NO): NO